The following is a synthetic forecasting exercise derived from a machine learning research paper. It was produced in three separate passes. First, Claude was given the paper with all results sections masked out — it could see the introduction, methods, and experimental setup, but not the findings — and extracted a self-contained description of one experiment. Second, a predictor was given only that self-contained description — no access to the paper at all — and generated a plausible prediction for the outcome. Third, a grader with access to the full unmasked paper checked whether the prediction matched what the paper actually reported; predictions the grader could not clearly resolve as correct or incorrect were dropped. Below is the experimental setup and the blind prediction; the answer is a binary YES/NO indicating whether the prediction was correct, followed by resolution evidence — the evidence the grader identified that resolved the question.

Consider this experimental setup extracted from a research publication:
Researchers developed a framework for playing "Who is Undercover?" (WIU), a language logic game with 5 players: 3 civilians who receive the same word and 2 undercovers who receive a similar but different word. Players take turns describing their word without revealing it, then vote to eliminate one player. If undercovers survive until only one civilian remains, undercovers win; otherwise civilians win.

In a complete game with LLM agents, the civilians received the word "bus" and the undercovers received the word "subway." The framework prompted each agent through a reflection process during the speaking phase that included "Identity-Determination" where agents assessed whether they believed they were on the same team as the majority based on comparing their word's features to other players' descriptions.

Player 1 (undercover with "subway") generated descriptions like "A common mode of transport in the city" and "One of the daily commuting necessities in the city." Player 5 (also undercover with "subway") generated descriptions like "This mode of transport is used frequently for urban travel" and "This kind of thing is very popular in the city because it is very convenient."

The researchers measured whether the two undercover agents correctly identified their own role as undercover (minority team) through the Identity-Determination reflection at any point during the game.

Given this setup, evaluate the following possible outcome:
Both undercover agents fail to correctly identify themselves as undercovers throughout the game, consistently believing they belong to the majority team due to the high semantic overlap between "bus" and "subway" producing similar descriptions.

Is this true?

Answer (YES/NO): NO